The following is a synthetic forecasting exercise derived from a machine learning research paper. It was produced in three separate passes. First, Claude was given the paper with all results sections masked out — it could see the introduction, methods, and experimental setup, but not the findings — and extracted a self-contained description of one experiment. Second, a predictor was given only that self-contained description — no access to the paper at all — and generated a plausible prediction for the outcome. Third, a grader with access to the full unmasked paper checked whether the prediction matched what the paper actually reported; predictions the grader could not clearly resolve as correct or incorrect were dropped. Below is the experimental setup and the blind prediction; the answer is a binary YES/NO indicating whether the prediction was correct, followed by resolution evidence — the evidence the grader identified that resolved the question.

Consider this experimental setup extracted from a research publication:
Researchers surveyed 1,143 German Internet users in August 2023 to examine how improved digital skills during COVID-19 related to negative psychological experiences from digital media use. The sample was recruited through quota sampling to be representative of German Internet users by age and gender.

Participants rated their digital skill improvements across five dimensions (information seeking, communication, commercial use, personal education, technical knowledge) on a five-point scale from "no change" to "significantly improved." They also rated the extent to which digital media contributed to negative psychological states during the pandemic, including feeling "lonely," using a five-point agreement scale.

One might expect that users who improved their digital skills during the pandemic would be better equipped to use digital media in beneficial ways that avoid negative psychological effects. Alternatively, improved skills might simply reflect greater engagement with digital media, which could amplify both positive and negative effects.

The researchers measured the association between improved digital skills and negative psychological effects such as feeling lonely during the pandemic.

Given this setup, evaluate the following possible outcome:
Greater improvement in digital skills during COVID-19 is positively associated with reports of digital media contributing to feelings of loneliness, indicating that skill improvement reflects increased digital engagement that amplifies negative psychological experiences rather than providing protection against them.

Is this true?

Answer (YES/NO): YES